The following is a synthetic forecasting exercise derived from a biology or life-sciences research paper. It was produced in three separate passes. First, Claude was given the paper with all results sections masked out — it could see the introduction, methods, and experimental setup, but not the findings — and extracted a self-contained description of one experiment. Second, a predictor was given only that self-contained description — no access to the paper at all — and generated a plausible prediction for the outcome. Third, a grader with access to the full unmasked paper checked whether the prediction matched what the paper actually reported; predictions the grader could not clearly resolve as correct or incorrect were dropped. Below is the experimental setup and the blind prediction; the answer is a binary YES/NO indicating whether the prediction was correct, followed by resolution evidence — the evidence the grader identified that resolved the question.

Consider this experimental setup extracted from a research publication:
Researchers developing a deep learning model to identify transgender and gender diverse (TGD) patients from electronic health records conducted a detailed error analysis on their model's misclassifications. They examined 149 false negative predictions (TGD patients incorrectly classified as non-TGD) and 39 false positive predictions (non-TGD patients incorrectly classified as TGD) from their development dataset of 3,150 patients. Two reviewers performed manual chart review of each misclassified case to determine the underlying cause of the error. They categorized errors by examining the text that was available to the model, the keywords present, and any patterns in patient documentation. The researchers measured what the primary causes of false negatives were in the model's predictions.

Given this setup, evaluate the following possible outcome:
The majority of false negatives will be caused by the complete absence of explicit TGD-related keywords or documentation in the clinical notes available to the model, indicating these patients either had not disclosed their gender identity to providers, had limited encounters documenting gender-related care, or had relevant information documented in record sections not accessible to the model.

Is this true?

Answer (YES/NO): YES